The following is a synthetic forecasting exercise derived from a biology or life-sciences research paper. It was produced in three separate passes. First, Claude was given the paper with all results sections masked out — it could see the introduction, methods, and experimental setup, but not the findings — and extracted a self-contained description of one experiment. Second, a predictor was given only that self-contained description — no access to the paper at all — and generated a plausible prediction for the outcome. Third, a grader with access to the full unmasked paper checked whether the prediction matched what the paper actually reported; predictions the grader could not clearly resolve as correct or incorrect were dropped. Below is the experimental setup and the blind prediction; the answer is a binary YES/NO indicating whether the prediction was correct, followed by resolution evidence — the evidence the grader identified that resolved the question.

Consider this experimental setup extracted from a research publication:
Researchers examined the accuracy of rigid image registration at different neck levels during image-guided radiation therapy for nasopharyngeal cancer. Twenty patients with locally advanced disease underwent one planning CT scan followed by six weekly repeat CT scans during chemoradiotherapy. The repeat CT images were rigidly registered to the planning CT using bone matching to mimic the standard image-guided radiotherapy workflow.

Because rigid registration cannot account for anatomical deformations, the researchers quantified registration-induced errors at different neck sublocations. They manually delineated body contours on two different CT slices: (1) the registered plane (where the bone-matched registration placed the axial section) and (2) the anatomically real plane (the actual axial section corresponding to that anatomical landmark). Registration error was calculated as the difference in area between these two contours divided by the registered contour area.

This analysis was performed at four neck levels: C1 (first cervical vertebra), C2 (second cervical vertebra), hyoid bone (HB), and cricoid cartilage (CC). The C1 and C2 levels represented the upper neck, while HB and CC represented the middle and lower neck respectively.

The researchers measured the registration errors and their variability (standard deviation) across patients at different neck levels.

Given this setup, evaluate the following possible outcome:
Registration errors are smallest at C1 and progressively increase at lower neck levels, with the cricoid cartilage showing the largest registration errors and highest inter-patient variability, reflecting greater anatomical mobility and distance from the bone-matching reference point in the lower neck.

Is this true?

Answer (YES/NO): NO